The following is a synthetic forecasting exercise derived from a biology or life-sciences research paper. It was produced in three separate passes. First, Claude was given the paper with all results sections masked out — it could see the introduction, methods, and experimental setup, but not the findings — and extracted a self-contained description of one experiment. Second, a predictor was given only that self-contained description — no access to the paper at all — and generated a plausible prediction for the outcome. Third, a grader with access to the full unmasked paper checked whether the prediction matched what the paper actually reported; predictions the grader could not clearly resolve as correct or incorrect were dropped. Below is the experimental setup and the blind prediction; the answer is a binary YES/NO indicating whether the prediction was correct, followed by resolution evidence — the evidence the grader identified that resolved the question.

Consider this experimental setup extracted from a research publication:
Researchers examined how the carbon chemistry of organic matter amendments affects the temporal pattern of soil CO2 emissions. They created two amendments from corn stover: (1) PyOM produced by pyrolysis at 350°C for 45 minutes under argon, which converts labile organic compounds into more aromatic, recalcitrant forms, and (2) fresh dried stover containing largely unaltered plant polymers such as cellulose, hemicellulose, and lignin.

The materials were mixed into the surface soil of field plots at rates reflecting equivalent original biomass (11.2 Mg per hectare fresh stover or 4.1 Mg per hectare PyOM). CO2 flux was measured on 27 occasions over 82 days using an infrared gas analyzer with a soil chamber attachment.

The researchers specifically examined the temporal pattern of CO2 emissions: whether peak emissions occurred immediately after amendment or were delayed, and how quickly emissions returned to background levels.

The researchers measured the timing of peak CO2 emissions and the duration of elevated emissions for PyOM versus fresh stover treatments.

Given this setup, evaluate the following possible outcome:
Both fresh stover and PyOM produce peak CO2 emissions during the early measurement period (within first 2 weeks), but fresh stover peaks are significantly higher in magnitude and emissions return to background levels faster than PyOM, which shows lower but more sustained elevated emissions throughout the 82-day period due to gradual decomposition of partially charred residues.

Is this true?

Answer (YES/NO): NO